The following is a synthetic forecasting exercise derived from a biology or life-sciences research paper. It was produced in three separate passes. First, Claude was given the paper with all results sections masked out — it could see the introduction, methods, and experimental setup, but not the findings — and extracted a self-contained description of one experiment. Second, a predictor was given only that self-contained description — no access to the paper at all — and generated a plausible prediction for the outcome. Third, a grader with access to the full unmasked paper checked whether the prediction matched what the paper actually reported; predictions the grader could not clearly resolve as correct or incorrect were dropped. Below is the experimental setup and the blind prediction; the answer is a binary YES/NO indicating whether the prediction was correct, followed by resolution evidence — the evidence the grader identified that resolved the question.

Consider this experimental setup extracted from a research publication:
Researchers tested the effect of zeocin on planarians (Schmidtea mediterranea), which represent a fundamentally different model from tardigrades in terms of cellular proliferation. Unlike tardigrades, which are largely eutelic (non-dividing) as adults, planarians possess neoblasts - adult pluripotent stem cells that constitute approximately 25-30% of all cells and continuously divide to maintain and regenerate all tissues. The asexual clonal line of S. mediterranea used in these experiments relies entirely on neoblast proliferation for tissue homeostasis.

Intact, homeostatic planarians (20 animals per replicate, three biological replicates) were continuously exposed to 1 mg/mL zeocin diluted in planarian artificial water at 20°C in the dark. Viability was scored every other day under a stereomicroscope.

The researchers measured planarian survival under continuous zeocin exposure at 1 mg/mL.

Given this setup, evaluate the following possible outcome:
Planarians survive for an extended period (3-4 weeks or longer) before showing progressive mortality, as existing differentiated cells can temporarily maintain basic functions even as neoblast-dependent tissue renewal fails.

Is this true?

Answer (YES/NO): NO